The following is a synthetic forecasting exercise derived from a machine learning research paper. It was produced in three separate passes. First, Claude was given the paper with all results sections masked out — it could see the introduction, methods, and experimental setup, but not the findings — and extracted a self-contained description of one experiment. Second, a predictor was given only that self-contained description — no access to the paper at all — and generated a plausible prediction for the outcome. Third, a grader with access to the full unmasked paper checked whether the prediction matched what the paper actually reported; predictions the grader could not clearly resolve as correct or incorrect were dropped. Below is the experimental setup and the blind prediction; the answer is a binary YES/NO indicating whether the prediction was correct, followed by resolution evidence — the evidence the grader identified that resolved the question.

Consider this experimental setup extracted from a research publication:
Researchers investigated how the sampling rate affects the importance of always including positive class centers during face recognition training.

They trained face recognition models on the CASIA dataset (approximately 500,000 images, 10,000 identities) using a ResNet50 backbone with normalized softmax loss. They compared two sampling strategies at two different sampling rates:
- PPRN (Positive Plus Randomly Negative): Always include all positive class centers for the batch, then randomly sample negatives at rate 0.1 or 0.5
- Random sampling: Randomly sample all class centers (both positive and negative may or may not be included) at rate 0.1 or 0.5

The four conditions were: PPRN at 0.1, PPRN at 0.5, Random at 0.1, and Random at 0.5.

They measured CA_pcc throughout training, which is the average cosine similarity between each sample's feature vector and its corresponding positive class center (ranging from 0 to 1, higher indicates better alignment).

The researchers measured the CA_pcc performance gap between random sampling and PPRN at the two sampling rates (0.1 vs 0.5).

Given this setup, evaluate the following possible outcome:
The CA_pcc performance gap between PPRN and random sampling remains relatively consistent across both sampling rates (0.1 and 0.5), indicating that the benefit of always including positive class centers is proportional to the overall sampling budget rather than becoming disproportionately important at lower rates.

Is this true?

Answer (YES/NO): NO